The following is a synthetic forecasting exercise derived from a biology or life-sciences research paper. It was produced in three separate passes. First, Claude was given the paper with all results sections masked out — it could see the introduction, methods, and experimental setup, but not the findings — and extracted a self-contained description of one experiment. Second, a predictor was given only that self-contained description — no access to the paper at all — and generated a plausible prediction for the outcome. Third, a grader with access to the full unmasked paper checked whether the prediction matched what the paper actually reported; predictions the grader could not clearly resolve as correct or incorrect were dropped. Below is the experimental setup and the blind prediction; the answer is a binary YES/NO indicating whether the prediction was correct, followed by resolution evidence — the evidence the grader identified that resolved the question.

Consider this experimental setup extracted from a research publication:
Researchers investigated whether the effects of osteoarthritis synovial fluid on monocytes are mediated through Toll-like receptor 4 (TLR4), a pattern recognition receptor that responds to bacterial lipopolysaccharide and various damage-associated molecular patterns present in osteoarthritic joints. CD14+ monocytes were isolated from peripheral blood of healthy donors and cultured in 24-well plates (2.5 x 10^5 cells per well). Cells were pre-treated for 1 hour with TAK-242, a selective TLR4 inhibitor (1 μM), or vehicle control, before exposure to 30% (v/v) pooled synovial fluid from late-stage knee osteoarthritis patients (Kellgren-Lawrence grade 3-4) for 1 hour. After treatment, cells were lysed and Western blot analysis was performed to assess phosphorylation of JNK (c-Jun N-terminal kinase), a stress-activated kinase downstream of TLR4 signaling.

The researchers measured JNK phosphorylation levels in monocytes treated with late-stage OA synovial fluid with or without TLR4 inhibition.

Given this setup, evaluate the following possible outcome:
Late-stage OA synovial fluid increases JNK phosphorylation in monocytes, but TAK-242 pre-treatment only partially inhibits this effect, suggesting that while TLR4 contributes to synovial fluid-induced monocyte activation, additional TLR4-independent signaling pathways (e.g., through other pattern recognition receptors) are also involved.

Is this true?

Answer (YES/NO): NO